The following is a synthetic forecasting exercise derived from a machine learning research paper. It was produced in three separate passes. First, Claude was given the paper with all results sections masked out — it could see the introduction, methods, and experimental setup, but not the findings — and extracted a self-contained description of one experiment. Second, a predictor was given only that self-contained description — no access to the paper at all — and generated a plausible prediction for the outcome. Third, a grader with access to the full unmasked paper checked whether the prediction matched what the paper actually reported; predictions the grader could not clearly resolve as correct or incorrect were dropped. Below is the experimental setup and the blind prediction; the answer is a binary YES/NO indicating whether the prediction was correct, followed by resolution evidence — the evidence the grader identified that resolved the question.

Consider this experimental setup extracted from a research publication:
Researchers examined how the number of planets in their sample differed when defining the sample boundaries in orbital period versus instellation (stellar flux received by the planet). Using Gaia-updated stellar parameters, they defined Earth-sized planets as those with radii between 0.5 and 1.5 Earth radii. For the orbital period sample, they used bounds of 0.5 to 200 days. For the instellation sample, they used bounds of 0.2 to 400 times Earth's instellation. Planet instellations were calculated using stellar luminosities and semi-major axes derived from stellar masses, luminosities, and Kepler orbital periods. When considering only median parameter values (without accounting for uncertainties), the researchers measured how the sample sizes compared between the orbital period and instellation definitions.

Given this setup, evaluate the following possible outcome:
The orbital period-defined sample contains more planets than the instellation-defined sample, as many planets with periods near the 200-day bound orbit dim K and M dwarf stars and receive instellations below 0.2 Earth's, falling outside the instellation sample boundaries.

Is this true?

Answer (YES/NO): NO